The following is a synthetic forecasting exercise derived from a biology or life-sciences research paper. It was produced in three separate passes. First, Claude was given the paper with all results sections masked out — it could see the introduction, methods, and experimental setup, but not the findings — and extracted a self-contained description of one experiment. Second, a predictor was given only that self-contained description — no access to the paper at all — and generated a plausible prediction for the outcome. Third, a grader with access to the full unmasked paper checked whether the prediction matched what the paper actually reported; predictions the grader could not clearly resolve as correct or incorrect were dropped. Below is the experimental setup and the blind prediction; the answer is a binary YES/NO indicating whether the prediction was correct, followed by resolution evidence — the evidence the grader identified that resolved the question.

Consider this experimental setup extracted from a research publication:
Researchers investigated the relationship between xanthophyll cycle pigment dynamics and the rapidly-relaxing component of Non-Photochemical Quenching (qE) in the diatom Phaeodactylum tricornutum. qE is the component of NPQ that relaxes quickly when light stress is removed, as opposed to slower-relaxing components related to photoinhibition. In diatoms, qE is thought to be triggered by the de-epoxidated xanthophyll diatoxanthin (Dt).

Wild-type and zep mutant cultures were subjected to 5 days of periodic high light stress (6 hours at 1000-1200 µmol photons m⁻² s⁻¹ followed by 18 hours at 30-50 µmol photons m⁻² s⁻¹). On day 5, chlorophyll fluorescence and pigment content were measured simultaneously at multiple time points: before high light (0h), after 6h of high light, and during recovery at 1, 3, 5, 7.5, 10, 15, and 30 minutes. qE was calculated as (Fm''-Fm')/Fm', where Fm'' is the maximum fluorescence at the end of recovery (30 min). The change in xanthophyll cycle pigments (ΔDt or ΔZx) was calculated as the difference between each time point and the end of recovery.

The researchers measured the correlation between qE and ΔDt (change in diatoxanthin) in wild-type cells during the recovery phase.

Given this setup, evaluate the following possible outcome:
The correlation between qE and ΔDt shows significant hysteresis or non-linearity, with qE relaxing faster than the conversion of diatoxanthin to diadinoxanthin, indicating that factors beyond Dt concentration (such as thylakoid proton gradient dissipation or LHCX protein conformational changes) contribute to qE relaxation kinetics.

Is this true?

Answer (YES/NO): NO